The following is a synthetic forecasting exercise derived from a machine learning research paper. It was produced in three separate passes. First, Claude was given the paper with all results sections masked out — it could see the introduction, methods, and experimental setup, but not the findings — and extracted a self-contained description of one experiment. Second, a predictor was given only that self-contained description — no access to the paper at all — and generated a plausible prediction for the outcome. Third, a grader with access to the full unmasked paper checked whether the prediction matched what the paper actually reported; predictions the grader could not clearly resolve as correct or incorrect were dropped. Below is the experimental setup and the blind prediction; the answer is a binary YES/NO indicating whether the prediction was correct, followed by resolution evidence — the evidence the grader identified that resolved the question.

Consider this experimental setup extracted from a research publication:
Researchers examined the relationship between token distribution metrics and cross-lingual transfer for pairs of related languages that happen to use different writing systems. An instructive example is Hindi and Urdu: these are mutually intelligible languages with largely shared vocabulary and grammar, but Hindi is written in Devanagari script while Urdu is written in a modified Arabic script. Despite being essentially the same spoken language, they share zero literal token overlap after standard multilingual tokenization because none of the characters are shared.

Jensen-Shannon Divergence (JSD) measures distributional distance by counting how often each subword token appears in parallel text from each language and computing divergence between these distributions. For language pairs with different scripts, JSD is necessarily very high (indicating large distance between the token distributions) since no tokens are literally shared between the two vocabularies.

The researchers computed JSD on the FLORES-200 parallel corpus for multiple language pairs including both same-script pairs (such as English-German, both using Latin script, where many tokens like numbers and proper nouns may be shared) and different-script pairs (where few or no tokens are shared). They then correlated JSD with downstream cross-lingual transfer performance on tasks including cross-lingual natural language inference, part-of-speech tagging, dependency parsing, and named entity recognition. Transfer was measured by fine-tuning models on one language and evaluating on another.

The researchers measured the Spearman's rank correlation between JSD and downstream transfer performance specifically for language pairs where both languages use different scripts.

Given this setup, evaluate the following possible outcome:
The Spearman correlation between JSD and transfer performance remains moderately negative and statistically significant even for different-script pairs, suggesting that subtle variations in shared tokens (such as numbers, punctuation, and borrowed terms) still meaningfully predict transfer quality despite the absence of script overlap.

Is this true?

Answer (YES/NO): NO